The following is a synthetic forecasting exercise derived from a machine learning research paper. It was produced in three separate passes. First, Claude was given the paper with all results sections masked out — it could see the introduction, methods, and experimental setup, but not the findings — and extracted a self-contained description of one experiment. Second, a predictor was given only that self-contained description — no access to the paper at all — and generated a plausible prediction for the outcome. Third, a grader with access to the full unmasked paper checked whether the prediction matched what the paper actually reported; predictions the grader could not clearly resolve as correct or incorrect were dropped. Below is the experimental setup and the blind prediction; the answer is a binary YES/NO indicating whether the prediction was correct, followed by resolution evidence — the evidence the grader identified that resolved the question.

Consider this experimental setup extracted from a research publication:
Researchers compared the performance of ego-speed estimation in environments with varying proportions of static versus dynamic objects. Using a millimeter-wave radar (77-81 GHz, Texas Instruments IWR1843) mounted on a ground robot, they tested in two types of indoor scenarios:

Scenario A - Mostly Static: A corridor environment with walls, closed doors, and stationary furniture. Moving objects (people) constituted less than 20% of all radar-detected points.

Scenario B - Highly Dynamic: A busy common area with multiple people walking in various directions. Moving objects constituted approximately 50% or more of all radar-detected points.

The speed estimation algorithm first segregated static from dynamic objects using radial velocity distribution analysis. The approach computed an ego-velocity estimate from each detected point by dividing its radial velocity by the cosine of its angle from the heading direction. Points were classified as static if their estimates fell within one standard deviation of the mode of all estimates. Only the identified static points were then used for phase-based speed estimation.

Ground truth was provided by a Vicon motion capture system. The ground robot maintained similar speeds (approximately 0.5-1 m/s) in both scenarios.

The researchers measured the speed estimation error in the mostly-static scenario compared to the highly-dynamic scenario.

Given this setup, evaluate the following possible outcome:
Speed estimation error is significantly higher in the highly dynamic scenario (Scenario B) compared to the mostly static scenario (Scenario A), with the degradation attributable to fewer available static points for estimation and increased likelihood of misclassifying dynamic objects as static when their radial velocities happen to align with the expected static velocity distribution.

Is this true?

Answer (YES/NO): NO